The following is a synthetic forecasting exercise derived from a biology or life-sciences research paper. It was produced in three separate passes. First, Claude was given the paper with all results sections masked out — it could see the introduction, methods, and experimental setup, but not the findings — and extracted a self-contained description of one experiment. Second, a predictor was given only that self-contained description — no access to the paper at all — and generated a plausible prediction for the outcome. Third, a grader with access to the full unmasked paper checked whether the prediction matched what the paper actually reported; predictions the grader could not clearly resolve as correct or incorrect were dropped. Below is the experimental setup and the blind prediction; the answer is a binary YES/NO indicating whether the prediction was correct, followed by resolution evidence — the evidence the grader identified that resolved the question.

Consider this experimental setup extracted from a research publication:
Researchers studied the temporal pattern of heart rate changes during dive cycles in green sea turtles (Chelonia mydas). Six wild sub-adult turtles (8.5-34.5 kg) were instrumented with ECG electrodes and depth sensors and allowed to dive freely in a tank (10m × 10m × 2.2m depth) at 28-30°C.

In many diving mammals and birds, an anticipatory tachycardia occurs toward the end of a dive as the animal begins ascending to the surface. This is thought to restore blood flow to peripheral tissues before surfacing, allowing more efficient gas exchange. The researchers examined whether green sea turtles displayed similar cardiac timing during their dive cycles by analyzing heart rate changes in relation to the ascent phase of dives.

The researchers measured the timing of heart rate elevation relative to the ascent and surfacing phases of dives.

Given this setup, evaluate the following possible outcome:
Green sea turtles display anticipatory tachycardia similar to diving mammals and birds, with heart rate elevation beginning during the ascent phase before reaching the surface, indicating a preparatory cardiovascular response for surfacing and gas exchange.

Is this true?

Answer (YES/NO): YES